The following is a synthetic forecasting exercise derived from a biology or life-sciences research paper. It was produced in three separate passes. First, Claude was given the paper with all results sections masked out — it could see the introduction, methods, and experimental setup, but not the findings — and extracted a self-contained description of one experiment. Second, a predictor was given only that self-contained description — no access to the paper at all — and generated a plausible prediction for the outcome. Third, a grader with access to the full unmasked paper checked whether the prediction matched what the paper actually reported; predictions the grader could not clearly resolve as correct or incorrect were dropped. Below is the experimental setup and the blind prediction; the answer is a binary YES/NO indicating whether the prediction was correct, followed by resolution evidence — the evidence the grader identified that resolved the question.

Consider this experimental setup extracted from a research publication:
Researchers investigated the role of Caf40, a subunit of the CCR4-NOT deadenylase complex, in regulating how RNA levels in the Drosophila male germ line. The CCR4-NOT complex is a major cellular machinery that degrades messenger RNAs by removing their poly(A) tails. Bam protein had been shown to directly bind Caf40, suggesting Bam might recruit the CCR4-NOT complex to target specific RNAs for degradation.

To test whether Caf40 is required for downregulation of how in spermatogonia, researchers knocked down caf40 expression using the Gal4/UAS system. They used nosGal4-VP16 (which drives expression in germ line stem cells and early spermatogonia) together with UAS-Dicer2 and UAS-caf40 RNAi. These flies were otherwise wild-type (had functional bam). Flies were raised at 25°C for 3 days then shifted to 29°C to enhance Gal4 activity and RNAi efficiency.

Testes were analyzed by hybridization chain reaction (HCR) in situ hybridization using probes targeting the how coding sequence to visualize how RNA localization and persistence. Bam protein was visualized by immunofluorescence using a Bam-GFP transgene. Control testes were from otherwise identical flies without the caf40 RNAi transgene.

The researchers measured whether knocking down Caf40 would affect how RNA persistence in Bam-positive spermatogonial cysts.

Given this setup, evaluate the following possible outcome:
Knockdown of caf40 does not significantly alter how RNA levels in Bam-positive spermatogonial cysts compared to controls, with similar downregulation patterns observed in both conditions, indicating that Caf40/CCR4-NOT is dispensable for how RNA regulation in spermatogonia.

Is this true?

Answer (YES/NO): NO